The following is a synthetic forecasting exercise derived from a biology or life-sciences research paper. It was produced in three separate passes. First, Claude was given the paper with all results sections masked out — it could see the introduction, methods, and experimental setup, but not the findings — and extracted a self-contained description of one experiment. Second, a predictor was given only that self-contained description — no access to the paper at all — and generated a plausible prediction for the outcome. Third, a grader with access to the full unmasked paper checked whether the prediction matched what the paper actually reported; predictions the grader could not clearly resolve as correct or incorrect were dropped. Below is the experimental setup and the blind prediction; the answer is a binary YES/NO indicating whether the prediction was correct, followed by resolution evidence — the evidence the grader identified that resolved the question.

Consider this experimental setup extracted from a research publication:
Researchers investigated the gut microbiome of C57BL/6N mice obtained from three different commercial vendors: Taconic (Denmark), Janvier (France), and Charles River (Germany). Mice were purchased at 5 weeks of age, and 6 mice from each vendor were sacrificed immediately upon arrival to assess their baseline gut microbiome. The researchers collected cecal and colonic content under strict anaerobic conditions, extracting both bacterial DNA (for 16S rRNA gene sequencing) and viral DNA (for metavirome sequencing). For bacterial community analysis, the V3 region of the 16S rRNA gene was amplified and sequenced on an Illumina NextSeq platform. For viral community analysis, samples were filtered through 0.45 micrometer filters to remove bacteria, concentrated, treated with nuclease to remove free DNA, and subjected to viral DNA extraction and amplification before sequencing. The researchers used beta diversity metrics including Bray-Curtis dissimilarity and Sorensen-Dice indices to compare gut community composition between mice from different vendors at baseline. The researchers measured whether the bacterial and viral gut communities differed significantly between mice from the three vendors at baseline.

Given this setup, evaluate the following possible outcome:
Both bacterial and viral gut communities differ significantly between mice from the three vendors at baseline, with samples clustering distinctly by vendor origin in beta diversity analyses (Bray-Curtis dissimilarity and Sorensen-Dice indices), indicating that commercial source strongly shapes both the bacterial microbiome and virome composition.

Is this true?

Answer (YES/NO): YES